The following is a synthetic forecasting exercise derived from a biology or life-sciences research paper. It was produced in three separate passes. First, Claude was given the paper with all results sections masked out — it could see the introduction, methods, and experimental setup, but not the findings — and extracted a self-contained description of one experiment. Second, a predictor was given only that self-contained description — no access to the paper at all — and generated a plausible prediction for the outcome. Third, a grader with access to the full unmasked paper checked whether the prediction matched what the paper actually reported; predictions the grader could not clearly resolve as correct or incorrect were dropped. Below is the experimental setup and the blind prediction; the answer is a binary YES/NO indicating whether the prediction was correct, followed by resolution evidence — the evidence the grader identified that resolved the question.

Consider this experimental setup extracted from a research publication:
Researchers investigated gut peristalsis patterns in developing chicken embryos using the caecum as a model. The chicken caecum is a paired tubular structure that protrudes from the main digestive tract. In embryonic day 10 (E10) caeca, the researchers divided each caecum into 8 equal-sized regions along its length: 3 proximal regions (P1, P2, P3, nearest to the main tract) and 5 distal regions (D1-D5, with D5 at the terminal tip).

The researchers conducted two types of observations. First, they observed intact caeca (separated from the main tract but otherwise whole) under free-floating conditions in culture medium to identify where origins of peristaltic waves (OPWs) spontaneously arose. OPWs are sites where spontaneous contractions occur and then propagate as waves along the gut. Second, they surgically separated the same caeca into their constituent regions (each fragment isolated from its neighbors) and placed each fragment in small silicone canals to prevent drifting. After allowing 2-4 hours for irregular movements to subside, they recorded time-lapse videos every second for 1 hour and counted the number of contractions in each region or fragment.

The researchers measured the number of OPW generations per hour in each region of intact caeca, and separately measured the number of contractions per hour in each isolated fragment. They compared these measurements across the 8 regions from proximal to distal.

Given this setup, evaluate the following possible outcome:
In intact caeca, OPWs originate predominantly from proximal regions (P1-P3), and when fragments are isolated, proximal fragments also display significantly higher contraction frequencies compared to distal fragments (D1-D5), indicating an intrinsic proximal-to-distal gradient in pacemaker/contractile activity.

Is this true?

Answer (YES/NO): NO